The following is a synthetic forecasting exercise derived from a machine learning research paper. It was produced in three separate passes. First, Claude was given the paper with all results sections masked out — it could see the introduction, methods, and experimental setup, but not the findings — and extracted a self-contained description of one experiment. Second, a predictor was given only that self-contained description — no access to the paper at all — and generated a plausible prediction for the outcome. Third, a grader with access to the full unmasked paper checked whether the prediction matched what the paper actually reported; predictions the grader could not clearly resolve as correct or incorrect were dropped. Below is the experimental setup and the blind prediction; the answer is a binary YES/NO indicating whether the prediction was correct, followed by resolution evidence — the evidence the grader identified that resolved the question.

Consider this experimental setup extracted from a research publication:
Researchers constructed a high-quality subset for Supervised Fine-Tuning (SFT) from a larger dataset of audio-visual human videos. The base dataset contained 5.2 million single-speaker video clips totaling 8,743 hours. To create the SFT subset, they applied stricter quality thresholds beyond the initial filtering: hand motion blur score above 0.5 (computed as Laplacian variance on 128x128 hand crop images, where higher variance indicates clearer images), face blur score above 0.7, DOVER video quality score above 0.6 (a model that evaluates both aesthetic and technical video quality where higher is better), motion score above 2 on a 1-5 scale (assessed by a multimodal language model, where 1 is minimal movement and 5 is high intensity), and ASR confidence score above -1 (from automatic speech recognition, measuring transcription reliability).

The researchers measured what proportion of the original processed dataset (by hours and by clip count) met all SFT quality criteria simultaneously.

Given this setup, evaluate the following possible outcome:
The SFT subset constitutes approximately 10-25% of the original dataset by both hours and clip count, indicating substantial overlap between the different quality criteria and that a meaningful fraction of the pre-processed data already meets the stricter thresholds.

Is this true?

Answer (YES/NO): YES